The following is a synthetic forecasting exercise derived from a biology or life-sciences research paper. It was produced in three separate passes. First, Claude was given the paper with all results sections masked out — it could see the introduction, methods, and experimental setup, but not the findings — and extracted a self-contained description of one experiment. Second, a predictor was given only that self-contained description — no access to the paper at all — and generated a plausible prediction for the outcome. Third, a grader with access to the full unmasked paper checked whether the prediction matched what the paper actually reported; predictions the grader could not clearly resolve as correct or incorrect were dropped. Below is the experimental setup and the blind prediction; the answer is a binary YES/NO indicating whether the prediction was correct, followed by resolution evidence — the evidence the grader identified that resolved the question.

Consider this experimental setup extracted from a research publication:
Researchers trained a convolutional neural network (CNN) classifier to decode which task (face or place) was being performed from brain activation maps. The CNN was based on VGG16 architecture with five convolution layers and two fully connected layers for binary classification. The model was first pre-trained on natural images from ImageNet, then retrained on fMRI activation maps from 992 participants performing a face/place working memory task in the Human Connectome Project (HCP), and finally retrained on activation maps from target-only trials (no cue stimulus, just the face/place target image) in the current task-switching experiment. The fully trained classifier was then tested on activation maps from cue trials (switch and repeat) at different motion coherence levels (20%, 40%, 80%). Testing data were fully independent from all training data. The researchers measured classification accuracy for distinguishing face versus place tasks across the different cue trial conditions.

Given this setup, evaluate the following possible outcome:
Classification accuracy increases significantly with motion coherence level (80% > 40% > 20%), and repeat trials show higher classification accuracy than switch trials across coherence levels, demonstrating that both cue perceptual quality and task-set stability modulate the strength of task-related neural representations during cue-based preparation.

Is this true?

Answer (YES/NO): NO